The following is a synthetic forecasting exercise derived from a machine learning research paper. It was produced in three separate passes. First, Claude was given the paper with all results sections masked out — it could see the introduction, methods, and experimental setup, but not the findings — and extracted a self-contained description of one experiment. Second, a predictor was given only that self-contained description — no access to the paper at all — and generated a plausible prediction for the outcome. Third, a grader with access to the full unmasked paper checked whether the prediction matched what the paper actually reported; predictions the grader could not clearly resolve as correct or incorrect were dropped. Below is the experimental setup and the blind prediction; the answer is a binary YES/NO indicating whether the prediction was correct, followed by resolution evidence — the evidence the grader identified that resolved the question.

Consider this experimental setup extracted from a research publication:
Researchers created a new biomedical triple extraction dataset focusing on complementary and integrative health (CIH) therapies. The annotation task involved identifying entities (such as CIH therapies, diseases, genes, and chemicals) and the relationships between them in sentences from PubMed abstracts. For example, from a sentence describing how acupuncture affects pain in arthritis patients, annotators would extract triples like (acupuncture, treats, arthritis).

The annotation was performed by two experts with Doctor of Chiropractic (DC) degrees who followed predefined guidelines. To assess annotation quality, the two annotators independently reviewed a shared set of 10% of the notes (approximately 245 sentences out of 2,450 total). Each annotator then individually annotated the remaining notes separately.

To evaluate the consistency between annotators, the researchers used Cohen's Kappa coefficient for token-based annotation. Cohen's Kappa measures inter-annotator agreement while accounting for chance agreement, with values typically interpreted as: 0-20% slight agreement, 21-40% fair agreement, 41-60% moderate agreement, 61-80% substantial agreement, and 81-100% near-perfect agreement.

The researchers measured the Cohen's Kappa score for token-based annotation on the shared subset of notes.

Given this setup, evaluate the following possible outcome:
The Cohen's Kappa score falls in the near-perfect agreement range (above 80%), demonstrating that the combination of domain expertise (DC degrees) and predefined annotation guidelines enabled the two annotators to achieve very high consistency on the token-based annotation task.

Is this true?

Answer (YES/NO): YES